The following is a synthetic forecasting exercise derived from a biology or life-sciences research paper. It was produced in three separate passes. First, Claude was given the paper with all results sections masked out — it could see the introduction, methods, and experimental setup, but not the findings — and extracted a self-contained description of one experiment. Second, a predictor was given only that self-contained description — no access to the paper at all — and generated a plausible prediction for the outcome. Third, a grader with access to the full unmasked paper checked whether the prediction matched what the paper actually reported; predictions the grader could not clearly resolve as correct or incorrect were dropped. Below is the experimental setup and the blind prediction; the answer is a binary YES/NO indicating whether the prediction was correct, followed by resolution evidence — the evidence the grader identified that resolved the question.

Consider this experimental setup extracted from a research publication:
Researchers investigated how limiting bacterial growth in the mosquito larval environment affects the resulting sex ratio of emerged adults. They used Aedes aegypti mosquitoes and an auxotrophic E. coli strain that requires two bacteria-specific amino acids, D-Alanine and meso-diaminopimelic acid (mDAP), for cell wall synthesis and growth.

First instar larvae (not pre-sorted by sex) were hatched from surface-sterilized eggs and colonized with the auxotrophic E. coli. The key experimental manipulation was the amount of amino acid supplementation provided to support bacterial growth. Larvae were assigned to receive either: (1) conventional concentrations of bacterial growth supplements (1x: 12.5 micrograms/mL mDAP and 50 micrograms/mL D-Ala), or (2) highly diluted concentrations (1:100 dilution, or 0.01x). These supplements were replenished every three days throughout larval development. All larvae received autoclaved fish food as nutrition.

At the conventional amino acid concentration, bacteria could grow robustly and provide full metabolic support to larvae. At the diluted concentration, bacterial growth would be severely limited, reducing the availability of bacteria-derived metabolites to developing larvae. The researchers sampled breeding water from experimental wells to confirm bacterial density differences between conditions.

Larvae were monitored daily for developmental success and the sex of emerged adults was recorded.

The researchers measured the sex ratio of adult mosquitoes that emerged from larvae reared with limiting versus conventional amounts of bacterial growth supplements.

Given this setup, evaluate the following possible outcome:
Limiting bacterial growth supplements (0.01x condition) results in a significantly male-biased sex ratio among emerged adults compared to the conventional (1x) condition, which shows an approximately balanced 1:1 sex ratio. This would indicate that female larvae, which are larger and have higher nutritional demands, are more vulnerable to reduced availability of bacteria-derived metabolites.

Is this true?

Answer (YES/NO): NO